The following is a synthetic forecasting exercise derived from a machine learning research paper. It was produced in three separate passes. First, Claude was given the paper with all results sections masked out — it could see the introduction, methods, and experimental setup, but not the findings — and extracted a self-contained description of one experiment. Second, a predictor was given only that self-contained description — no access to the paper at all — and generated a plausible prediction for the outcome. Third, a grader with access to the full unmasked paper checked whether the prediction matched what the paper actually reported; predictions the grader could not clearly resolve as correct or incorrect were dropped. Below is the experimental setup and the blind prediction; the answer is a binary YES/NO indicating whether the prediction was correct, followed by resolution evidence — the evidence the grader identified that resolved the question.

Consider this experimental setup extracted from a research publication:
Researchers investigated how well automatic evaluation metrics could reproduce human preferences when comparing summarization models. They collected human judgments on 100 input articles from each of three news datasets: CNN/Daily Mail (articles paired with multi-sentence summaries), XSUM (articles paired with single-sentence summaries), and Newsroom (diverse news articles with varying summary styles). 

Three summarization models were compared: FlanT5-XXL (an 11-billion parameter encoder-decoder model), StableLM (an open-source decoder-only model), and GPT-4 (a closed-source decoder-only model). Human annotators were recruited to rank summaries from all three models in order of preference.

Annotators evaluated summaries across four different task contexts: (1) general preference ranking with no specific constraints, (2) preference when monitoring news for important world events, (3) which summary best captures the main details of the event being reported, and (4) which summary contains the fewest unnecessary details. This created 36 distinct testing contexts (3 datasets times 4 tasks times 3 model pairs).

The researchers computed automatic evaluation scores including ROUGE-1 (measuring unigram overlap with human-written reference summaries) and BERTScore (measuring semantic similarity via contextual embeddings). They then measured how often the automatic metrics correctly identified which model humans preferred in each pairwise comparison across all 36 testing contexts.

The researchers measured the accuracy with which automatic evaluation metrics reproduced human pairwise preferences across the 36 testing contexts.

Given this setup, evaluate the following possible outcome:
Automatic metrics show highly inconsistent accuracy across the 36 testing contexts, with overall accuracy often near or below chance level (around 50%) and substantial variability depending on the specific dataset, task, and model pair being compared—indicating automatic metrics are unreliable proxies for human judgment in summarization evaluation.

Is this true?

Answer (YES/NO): NO